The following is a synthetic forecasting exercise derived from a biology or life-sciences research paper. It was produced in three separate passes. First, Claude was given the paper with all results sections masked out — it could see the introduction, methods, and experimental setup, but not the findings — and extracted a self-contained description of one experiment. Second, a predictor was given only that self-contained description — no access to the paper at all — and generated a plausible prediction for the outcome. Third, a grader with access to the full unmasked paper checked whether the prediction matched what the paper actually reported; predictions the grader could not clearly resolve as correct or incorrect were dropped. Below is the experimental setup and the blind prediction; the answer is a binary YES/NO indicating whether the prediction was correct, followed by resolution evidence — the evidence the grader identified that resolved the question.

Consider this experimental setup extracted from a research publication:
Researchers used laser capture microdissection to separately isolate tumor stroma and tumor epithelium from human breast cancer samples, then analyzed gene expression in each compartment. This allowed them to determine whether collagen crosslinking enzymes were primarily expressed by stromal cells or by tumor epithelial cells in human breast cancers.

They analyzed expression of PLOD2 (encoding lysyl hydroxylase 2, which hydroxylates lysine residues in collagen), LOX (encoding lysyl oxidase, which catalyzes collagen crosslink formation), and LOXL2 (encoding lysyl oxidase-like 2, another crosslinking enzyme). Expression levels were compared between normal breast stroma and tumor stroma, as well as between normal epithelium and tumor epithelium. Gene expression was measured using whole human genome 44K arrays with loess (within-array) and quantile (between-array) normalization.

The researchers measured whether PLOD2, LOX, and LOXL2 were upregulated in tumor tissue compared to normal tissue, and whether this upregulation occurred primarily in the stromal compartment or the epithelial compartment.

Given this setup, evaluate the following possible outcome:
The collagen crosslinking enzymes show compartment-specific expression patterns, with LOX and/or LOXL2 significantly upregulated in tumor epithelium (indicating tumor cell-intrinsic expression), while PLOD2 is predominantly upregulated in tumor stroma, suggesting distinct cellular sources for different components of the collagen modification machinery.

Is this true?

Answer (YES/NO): NO